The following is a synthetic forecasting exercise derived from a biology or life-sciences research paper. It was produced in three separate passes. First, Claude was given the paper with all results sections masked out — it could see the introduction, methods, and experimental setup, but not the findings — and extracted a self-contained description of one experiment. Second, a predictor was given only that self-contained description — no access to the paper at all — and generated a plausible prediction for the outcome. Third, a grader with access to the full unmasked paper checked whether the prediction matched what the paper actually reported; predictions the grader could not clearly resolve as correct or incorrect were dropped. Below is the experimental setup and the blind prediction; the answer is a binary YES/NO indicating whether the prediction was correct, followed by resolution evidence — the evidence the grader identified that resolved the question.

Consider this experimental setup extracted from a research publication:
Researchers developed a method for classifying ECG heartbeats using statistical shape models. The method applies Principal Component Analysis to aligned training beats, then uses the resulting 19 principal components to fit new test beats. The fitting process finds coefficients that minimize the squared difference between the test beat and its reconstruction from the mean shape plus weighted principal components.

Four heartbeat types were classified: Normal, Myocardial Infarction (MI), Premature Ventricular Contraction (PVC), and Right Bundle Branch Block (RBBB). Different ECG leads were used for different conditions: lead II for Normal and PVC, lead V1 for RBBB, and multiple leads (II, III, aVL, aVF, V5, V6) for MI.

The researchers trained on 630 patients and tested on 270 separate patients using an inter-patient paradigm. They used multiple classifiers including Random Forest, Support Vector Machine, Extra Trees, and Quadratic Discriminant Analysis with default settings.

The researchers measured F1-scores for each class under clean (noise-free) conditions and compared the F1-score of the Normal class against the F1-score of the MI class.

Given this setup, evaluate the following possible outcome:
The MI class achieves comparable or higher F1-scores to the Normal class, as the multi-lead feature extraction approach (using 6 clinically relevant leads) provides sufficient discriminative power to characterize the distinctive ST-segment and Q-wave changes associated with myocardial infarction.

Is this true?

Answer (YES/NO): NO